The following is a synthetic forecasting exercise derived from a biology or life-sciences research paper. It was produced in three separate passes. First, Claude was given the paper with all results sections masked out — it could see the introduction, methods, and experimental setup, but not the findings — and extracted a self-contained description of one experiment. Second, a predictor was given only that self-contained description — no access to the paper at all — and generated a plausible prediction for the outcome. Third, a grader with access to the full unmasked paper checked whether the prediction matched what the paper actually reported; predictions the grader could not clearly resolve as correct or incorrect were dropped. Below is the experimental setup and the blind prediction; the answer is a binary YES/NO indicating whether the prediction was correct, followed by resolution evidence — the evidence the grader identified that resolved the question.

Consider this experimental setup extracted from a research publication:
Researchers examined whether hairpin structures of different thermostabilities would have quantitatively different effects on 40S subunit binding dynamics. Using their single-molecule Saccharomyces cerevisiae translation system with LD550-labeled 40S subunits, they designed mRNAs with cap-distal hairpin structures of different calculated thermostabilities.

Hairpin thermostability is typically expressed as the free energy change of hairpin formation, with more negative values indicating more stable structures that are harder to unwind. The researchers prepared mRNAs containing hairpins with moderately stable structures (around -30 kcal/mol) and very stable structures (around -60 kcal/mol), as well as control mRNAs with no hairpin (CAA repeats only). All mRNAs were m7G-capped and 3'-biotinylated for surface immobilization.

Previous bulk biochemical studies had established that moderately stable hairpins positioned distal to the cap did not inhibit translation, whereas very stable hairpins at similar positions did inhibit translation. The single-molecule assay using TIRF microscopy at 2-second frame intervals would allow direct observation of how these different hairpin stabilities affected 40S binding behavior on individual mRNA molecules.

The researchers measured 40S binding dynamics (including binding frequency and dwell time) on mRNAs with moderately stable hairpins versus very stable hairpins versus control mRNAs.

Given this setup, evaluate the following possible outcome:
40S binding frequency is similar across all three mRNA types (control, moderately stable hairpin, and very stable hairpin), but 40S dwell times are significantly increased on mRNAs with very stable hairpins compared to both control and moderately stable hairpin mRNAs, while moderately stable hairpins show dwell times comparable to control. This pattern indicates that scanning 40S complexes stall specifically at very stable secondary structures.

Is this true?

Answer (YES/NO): NO